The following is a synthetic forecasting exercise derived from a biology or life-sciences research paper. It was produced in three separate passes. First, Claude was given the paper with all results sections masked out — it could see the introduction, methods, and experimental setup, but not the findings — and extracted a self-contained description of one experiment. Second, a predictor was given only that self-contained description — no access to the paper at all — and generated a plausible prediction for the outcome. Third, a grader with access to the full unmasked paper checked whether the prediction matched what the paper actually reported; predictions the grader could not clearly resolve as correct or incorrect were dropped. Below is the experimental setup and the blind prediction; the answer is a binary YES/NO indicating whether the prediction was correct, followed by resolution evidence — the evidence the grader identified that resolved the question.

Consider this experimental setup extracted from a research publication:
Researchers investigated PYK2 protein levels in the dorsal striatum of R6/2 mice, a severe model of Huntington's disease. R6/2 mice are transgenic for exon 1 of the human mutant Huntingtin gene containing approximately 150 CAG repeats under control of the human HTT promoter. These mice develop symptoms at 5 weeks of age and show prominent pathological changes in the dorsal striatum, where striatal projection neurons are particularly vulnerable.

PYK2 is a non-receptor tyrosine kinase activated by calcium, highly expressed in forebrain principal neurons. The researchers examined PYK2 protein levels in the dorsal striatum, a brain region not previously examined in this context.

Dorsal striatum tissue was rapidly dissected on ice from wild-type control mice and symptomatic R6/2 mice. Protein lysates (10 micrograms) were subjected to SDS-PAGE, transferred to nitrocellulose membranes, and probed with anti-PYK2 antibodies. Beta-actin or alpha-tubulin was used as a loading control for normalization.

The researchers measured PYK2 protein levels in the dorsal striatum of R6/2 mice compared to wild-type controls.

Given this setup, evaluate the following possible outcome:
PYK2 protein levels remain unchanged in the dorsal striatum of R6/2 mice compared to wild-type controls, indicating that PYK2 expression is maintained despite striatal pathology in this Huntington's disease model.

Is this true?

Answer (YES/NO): NO